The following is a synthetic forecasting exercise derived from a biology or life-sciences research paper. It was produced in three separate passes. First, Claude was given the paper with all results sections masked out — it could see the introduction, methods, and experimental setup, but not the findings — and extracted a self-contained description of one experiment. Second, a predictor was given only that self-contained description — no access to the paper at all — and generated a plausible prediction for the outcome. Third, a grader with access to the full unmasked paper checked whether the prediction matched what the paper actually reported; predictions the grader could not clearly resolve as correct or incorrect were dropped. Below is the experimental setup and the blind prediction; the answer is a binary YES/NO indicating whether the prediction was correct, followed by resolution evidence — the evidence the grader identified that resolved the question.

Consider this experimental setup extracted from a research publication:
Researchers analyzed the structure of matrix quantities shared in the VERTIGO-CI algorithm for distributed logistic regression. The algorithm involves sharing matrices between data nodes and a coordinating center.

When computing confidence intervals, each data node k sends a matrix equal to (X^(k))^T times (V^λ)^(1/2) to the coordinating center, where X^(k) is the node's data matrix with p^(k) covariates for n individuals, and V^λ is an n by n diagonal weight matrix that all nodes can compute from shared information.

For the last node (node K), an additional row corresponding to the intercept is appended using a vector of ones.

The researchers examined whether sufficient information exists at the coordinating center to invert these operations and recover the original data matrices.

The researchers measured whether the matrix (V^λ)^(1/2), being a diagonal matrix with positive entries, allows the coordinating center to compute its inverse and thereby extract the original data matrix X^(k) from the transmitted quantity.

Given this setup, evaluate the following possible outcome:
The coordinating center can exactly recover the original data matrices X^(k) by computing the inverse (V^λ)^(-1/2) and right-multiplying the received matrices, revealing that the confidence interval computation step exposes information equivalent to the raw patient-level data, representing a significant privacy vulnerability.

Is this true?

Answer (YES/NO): YES